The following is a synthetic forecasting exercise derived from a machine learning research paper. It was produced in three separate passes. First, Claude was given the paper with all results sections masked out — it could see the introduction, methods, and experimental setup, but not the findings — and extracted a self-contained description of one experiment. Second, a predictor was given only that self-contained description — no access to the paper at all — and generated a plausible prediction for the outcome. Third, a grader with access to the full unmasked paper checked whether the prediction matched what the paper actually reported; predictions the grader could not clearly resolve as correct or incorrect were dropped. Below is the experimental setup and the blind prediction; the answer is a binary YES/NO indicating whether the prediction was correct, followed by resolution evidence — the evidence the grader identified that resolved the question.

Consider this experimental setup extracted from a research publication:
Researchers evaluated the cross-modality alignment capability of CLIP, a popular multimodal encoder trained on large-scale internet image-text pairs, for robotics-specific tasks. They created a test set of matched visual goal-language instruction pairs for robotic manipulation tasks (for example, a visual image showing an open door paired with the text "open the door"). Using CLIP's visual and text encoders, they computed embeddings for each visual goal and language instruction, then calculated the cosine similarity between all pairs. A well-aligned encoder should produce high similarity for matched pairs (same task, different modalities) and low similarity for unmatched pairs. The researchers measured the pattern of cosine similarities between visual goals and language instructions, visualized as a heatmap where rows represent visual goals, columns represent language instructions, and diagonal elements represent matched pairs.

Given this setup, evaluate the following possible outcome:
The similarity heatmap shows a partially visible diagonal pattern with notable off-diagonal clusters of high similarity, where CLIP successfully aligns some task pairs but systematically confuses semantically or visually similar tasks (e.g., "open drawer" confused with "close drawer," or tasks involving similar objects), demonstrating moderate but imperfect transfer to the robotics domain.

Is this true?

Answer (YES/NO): NO